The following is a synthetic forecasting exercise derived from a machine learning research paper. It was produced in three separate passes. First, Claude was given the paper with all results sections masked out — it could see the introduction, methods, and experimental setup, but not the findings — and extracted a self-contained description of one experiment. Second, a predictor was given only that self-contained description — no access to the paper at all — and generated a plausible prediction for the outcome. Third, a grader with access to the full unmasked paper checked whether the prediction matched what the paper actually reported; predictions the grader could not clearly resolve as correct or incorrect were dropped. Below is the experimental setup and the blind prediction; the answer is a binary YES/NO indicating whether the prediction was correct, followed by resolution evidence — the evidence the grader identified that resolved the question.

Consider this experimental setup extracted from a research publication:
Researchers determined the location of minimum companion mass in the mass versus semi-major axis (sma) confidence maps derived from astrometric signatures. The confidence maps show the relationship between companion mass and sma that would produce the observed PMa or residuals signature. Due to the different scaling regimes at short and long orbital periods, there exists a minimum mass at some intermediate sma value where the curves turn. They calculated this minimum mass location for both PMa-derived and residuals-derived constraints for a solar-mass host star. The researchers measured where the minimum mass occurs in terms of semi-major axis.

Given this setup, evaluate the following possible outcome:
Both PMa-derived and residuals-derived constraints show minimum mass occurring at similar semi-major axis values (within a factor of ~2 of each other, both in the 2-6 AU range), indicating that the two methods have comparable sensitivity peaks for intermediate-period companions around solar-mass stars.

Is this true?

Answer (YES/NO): YES